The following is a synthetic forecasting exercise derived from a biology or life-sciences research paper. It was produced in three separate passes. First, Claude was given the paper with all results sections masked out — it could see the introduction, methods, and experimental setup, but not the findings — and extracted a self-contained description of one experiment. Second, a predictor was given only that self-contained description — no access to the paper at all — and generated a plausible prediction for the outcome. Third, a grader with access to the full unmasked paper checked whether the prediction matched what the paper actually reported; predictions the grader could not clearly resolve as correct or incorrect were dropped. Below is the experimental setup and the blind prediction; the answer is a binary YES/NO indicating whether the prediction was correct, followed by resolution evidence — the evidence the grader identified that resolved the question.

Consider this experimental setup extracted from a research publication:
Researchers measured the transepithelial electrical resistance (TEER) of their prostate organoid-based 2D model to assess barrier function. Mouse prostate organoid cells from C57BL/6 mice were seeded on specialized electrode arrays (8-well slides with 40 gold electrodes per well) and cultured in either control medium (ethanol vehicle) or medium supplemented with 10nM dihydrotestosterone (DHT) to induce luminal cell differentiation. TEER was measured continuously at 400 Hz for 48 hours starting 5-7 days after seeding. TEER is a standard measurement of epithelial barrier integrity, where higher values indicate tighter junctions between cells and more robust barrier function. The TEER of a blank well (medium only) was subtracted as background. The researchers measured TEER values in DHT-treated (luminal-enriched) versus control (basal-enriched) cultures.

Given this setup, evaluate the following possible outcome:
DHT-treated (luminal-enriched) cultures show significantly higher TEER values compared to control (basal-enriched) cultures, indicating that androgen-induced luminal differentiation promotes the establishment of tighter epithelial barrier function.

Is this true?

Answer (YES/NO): YES